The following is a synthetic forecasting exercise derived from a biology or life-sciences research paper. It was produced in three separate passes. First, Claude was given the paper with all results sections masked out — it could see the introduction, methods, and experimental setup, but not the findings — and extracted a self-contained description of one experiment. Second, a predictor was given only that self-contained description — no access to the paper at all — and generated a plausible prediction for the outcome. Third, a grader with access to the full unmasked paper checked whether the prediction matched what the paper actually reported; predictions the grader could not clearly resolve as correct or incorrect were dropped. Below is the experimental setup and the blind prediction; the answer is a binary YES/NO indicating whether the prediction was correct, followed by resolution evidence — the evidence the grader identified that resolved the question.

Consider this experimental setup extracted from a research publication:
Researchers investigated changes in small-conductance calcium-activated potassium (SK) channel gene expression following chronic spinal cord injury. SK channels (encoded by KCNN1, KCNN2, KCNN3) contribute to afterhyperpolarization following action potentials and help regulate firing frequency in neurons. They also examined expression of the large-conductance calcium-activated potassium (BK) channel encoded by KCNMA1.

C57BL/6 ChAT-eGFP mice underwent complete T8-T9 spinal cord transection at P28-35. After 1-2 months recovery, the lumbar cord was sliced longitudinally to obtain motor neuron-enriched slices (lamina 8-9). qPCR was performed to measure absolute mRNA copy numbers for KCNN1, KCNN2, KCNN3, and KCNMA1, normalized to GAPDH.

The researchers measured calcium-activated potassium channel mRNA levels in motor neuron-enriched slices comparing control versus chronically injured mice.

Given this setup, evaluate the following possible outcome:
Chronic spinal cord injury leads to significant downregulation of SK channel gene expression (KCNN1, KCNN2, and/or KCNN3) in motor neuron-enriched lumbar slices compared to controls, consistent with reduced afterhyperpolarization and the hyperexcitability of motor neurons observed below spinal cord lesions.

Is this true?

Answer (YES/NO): NO